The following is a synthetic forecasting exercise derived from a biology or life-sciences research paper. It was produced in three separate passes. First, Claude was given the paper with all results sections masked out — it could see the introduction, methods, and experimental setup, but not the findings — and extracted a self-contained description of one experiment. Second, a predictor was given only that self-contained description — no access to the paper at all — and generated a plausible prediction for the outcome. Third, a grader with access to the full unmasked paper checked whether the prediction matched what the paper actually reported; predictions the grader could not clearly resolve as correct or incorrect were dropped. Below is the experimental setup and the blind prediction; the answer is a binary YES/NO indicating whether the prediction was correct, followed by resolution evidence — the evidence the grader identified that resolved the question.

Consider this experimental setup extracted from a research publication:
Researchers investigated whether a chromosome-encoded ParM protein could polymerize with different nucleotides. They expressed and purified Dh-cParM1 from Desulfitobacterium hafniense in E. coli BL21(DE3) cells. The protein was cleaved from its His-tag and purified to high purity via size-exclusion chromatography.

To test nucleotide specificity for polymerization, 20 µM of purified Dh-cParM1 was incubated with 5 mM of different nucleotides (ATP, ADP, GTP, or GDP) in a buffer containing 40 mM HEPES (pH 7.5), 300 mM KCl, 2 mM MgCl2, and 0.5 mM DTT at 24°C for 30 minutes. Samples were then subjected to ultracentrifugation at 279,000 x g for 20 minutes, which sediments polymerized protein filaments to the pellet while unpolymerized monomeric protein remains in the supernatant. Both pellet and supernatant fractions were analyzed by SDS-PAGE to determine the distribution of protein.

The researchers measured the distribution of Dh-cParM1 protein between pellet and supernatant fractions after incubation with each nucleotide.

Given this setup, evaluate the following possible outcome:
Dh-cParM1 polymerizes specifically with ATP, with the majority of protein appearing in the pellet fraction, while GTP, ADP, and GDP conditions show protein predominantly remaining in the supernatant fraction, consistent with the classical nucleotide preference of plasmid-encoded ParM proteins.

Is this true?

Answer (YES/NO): NO